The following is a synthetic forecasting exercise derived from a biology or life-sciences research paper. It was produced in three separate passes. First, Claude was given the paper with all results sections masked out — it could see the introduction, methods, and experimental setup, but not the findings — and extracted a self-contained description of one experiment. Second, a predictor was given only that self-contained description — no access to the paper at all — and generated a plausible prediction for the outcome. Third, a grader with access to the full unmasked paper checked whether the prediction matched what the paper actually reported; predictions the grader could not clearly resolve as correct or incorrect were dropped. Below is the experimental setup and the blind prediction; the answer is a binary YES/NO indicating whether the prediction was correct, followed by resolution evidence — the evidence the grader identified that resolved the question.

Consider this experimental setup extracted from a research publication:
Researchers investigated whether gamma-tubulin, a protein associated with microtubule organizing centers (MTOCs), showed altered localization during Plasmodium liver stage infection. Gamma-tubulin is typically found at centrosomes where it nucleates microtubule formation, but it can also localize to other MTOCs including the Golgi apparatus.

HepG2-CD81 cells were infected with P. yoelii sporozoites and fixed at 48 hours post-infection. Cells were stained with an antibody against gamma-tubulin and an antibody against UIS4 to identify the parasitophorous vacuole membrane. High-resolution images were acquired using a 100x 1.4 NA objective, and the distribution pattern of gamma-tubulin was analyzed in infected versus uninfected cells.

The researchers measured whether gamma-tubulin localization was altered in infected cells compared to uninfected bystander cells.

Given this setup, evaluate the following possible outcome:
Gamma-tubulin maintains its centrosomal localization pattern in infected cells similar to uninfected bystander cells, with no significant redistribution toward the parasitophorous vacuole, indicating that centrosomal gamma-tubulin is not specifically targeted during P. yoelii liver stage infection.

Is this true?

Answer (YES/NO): NO